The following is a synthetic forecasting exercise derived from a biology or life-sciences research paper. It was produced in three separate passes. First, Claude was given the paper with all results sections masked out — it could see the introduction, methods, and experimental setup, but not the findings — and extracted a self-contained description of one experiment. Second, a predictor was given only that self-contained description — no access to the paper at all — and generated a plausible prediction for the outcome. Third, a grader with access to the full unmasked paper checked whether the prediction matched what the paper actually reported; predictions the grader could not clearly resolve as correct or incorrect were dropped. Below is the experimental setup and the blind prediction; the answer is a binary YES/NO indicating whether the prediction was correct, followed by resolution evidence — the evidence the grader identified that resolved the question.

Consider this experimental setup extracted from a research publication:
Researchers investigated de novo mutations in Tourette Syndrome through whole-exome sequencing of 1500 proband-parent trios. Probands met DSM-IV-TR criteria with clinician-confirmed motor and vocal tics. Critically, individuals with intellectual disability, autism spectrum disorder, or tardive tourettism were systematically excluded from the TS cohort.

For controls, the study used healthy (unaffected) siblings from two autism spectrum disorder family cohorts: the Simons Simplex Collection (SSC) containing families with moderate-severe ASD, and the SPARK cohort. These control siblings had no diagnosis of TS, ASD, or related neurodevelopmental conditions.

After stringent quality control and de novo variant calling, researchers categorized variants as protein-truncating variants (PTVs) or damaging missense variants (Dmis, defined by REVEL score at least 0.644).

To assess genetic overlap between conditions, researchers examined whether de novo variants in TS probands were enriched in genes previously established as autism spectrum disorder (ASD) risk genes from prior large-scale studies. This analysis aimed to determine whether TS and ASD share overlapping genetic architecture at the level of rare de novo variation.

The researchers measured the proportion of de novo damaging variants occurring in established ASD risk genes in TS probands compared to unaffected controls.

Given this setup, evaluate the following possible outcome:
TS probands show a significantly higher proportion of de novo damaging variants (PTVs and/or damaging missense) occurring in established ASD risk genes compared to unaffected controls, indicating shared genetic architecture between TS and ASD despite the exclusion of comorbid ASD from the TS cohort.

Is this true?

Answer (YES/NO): NO